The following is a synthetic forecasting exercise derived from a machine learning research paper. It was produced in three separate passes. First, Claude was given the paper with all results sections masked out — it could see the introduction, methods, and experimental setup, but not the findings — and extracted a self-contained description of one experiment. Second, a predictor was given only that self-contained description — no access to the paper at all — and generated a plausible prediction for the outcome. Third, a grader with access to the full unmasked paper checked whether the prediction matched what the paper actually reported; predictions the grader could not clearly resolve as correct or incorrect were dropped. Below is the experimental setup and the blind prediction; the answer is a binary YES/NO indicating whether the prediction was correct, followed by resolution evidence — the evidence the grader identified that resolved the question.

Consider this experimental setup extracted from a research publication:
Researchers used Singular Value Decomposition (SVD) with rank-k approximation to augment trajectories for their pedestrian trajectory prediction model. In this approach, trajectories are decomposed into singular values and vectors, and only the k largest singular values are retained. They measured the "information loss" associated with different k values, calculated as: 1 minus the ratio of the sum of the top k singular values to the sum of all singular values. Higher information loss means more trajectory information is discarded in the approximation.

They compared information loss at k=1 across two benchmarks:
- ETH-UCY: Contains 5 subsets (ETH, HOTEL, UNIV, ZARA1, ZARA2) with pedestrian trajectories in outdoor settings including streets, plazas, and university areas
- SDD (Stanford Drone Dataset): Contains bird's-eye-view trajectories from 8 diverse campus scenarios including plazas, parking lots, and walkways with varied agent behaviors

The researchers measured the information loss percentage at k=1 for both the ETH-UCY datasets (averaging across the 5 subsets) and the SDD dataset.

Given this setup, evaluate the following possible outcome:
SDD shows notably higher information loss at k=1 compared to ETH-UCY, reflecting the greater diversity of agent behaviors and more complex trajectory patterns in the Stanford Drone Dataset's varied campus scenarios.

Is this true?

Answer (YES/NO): YES